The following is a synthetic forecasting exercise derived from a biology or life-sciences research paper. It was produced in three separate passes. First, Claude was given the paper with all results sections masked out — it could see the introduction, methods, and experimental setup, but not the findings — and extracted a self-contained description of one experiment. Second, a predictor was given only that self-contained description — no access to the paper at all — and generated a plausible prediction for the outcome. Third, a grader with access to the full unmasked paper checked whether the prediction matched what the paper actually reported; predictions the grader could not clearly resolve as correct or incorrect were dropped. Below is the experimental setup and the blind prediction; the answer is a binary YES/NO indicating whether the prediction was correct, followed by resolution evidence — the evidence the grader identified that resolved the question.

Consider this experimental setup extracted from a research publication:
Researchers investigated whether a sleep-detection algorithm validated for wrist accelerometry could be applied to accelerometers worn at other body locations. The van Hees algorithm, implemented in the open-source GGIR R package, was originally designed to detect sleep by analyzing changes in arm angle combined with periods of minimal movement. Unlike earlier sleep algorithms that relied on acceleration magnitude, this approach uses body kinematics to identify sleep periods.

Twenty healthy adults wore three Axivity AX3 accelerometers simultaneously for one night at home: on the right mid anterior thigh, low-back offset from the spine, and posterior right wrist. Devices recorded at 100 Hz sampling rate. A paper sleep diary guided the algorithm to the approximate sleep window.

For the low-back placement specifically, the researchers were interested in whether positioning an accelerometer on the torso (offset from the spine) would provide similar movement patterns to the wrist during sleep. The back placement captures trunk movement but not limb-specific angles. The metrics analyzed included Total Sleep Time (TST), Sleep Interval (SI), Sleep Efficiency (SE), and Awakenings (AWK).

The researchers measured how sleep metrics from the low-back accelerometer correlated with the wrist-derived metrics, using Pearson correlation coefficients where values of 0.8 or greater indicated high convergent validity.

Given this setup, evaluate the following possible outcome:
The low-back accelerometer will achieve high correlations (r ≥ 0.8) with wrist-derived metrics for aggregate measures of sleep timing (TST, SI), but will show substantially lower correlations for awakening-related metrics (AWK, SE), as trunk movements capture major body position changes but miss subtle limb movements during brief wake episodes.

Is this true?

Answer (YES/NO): YES